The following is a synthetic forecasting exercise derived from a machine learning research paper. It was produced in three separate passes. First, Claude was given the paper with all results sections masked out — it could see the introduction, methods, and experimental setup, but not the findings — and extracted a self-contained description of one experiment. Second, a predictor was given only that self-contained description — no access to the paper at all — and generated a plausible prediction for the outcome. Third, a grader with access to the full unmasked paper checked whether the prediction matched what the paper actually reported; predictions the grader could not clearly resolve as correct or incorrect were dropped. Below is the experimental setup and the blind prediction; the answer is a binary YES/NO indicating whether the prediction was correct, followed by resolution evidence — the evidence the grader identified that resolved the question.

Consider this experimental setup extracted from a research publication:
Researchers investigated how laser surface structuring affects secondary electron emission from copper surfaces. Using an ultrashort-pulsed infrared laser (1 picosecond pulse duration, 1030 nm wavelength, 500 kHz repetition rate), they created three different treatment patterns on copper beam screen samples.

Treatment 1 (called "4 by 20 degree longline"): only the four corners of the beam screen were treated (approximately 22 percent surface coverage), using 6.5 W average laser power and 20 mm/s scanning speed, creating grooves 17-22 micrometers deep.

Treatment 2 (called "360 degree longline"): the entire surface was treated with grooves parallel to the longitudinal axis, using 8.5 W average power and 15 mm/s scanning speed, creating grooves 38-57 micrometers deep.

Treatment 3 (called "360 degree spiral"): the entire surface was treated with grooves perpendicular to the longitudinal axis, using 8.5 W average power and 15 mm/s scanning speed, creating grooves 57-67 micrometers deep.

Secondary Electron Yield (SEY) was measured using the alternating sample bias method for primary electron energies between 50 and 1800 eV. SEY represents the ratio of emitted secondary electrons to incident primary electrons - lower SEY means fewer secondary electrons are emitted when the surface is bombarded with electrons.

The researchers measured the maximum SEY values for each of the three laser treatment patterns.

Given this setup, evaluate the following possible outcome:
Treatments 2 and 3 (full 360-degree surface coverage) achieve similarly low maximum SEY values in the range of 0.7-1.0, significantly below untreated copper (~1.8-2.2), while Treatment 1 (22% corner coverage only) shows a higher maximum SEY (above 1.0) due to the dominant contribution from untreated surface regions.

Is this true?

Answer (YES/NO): YES